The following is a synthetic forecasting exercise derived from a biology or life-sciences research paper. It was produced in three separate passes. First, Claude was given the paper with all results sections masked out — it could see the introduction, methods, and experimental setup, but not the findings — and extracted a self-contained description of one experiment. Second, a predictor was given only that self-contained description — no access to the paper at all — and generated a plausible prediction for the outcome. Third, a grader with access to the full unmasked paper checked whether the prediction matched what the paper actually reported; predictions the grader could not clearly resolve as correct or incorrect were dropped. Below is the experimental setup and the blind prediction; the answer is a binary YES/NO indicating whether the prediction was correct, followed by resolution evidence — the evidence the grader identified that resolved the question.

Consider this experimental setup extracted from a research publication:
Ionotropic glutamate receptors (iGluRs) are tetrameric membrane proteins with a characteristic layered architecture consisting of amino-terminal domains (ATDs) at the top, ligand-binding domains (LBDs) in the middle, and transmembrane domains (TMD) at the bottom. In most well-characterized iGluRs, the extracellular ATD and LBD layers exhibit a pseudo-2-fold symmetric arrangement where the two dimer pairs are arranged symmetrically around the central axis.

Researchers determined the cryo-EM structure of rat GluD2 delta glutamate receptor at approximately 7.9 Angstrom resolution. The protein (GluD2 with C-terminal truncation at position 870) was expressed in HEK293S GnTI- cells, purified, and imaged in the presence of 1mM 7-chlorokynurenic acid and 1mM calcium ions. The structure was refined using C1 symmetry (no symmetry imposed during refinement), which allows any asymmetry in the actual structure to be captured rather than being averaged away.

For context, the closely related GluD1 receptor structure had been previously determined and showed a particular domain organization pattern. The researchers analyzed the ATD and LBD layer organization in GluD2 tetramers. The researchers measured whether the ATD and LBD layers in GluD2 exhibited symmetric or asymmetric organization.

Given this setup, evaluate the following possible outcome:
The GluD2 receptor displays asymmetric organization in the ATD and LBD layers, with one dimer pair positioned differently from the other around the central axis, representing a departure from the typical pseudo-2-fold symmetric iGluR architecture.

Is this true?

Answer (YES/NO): YES